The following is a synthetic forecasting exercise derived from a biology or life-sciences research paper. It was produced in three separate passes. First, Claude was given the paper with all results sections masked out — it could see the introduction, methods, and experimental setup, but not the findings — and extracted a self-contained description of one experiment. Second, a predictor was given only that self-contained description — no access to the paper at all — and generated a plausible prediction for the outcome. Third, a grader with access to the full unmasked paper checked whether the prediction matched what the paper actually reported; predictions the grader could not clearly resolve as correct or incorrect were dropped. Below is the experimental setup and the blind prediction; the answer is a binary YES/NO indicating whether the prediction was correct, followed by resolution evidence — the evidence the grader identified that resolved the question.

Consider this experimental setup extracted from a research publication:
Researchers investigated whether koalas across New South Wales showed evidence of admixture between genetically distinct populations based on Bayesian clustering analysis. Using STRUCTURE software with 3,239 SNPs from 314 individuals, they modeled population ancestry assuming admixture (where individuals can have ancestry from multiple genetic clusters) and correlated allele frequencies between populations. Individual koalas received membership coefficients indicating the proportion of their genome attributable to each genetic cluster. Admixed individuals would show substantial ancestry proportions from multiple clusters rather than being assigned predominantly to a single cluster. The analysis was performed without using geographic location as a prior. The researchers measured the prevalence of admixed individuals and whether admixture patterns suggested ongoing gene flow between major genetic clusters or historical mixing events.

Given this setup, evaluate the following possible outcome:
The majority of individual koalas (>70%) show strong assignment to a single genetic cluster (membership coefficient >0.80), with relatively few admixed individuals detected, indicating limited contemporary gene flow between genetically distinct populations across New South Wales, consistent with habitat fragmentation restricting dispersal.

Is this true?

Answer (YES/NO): NO